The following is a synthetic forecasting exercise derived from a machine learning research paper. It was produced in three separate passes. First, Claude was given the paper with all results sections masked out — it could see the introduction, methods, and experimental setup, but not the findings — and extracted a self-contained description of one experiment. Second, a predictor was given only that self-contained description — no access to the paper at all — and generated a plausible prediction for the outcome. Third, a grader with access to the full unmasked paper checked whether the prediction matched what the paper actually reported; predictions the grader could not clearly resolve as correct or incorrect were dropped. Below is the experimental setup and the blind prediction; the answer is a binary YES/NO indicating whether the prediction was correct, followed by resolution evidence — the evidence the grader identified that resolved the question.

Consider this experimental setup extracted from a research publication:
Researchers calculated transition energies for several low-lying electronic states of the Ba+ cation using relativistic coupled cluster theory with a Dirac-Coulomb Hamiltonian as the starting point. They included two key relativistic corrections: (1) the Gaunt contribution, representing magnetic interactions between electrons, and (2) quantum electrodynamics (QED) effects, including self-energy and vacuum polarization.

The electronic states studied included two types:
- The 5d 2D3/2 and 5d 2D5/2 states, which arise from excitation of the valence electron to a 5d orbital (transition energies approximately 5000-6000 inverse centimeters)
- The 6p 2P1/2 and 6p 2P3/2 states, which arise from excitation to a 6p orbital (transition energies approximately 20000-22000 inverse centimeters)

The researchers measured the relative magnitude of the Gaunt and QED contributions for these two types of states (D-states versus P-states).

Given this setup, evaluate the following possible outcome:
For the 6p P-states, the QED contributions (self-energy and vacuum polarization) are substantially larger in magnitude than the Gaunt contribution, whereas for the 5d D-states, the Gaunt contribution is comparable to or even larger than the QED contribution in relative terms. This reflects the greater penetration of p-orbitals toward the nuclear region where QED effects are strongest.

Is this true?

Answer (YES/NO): YES